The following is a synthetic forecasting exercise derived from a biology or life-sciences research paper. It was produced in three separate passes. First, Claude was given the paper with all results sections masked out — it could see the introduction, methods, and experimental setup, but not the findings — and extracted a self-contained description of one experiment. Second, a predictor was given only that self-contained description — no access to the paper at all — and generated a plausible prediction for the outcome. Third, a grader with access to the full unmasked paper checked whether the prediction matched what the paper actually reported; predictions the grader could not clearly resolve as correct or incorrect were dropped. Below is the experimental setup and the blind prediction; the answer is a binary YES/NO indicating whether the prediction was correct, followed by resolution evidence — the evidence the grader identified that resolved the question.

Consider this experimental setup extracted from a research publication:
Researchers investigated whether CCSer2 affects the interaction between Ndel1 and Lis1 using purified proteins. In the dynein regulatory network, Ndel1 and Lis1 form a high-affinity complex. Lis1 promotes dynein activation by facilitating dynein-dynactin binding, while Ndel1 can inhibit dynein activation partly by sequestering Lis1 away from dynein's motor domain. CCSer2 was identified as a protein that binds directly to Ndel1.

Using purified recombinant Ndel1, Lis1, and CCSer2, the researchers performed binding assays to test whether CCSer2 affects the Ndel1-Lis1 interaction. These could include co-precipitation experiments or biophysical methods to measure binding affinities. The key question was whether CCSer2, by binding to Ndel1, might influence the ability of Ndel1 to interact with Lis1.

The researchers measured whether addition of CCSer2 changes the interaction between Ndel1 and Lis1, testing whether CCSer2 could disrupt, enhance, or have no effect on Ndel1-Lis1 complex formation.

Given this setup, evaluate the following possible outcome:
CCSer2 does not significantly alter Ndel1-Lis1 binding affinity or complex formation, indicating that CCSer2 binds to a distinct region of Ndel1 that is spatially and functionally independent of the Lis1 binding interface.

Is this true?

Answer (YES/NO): YES